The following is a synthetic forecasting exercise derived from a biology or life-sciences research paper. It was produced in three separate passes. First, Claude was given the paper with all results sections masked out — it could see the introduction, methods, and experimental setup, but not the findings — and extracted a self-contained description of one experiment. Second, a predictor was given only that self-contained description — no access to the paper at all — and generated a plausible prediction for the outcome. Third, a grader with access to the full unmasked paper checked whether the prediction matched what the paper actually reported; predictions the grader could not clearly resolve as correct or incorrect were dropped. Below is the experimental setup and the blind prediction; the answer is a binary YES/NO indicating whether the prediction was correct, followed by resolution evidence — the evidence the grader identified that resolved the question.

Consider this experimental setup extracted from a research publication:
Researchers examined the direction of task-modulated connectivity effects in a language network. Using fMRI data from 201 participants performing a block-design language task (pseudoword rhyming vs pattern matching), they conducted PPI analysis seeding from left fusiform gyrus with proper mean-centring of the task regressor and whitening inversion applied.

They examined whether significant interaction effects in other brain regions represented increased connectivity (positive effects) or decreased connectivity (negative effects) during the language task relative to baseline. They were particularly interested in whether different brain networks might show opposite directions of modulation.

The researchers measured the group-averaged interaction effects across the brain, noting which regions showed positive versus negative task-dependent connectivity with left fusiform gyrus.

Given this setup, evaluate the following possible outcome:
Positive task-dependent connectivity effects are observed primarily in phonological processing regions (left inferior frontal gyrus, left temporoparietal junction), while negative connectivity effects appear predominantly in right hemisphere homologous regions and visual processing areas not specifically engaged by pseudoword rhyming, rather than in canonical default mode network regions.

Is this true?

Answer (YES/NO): NO